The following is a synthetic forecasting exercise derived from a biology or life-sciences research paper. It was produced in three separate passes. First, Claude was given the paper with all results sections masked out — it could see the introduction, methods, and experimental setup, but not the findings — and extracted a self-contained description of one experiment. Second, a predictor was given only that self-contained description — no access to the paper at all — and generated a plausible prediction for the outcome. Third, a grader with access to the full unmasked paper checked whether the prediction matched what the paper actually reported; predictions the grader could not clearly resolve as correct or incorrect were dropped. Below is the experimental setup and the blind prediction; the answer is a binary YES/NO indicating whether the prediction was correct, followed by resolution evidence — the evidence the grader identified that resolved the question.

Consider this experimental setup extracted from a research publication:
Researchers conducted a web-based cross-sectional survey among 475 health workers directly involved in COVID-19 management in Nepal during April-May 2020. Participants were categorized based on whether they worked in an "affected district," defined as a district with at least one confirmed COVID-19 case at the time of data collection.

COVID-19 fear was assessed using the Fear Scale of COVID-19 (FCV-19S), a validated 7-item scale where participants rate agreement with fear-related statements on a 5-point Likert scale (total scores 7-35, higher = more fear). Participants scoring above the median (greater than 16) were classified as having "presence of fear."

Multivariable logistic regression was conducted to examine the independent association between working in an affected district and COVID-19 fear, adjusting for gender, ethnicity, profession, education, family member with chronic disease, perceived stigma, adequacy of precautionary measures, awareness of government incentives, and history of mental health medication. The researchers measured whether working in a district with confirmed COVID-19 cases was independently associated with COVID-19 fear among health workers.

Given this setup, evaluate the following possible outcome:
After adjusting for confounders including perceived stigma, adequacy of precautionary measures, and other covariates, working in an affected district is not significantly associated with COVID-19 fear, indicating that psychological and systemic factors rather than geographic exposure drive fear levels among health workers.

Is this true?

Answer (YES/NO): NO